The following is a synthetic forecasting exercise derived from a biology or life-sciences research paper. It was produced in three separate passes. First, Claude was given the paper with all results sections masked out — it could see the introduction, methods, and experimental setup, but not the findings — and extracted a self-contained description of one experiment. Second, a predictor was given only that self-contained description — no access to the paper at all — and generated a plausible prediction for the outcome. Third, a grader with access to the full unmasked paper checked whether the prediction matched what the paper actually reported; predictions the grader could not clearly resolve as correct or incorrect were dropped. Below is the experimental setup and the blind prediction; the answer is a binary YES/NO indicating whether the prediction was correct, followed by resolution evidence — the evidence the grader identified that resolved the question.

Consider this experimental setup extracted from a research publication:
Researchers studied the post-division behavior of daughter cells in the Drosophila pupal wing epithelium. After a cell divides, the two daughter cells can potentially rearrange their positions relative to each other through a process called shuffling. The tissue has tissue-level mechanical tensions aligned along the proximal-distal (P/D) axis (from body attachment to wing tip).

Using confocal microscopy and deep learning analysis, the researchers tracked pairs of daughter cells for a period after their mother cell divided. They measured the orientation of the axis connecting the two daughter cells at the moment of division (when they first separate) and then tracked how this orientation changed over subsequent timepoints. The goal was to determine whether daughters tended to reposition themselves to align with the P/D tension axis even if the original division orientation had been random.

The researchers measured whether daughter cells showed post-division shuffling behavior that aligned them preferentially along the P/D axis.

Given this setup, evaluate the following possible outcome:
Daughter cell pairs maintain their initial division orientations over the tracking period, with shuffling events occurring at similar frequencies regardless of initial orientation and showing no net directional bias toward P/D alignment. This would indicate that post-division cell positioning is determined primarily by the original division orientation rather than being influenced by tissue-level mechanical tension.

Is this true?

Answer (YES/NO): NO